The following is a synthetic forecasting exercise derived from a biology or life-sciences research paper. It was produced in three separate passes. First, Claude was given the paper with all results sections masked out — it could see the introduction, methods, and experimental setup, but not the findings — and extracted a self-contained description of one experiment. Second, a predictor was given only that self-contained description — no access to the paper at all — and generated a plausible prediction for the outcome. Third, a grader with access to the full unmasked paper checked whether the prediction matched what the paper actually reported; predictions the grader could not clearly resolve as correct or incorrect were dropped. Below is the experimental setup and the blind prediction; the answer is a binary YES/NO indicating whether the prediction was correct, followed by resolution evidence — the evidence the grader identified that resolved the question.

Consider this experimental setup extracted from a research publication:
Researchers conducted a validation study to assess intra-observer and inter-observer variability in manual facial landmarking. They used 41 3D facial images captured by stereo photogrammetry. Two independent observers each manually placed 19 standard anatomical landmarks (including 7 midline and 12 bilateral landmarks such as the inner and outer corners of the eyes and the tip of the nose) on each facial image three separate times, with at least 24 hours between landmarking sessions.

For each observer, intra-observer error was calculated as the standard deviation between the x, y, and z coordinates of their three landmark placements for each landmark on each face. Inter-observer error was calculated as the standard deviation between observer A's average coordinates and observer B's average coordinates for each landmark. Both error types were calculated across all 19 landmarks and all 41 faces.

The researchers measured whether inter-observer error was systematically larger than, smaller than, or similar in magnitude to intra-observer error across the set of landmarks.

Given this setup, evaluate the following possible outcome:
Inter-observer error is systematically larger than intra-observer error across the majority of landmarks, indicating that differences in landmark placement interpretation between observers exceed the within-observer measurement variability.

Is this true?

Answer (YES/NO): NO